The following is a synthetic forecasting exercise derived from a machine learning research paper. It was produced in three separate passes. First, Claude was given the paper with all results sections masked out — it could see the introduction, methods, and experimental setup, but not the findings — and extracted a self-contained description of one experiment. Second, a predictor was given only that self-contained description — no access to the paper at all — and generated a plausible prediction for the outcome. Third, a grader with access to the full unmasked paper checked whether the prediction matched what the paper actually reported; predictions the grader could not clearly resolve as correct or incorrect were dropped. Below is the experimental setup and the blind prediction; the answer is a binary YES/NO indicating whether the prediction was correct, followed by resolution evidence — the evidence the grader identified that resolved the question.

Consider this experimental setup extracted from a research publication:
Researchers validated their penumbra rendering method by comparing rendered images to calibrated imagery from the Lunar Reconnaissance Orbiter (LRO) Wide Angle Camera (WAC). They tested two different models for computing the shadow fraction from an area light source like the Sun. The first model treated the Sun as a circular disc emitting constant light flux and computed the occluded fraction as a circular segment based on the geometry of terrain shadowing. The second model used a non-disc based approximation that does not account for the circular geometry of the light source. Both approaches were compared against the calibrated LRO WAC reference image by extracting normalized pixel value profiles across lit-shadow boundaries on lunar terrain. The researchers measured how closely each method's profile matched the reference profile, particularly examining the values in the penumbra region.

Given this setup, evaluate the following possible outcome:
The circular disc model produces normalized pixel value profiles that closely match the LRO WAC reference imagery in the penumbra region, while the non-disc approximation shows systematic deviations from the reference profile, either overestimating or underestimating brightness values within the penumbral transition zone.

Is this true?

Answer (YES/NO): YES